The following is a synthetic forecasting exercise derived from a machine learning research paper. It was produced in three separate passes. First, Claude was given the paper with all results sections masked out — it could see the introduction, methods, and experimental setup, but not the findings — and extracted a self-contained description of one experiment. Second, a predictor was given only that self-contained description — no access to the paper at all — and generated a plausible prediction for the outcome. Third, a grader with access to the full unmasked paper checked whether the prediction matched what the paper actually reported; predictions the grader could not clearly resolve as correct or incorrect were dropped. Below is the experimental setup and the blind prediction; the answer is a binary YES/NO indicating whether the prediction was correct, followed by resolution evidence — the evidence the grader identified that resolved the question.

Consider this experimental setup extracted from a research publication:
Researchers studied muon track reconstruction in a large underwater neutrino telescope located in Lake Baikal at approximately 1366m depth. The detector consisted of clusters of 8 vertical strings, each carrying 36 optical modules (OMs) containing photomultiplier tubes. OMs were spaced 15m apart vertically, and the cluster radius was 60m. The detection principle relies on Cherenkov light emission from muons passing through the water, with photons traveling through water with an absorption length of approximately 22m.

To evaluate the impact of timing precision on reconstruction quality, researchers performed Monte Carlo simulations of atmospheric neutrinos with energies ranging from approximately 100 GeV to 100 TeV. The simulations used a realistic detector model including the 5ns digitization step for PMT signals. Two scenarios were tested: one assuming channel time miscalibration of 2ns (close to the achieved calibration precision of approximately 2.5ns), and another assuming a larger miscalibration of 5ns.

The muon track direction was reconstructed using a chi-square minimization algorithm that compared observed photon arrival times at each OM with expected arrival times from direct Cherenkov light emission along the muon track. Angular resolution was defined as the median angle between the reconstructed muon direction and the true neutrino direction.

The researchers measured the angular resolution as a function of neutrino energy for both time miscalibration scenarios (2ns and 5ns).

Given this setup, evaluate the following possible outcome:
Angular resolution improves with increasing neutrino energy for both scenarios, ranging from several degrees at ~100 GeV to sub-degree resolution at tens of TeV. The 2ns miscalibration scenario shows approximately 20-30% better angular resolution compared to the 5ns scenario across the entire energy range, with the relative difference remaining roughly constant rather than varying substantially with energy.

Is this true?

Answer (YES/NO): NO